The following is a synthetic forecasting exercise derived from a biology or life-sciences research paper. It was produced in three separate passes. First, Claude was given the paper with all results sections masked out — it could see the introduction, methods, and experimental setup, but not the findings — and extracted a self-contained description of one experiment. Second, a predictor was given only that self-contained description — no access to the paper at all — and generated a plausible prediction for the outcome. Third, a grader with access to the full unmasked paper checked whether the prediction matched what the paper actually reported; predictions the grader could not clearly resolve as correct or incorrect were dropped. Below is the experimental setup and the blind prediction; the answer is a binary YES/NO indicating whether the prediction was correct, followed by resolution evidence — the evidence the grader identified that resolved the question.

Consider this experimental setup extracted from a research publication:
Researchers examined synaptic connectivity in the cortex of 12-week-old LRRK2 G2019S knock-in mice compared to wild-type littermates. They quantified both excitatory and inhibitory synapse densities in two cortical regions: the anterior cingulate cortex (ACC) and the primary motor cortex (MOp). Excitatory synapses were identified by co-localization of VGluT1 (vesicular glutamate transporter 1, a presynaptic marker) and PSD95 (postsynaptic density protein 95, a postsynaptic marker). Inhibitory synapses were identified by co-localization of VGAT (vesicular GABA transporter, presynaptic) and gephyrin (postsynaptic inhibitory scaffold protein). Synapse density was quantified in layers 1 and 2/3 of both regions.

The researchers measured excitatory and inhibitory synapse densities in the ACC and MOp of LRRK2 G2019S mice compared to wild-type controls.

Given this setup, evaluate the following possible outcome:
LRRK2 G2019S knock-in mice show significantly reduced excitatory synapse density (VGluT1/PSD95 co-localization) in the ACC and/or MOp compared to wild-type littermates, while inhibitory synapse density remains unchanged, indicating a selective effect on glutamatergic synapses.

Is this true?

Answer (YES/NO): NO